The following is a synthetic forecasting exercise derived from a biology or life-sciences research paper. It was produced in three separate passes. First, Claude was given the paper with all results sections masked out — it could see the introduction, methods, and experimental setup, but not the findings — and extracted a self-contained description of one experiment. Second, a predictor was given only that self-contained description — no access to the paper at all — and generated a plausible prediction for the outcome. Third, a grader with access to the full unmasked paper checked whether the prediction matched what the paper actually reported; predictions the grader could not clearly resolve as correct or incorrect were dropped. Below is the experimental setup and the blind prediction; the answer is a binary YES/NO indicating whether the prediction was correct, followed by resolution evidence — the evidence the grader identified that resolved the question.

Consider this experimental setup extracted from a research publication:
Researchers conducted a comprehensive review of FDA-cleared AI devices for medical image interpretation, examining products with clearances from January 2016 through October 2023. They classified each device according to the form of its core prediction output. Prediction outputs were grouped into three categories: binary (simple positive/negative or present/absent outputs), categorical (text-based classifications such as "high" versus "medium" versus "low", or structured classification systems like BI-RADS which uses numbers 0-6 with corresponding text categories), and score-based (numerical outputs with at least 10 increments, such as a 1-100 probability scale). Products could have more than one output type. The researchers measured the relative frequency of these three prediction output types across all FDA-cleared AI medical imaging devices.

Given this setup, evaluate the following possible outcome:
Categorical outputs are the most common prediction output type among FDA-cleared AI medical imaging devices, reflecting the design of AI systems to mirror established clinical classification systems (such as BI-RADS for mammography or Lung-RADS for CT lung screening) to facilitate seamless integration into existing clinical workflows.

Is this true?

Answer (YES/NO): NO